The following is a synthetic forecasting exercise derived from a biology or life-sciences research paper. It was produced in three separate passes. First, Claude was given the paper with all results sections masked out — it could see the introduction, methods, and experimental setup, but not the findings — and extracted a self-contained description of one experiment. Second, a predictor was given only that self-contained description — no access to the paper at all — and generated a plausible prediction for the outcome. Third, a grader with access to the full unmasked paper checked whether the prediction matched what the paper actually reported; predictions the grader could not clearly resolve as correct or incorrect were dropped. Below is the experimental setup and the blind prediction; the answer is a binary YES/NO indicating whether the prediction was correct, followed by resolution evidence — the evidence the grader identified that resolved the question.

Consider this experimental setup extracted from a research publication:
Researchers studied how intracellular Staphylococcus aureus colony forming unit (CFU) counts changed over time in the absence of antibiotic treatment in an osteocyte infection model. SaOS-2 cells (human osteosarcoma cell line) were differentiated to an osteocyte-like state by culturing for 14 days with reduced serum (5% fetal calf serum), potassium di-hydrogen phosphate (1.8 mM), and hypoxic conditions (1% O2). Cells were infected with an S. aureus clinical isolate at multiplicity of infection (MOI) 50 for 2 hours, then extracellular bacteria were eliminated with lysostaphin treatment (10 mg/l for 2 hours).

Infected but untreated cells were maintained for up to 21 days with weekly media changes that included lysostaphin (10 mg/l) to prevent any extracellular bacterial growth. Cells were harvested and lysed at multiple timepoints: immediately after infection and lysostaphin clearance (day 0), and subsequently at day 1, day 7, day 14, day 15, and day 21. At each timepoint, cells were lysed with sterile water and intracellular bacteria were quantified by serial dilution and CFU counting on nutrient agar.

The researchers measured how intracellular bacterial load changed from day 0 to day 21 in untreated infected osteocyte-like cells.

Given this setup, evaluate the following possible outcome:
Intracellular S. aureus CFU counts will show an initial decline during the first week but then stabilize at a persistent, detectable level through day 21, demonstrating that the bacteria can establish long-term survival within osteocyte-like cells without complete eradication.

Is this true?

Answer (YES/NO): NO